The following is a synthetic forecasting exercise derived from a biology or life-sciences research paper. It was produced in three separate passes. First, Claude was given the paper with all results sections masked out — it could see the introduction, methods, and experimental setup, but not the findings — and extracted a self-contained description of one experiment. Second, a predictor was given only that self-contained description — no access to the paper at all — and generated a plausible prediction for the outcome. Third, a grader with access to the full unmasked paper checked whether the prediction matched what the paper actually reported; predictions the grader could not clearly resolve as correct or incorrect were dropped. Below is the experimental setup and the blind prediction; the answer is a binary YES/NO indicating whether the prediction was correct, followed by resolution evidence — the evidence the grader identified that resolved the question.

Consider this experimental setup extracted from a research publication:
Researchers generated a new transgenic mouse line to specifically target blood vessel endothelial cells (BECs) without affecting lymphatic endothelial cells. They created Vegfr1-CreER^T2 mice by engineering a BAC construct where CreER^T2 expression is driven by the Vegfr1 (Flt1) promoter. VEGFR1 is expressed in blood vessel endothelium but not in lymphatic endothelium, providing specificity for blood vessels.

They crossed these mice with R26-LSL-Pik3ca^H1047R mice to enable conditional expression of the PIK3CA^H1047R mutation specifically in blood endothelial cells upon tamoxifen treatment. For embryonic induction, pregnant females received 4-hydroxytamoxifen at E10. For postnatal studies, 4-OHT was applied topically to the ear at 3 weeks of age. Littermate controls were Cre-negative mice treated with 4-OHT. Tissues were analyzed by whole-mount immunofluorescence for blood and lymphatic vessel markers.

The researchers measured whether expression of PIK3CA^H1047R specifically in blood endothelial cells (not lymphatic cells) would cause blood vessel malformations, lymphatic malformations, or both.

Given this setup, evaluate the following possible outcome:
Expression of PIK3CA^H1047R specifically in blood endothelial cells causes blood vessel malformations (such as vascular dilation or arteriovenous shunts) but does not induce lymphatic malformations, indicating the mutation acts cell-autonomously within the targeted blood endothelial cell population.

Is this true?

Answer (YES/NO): YES